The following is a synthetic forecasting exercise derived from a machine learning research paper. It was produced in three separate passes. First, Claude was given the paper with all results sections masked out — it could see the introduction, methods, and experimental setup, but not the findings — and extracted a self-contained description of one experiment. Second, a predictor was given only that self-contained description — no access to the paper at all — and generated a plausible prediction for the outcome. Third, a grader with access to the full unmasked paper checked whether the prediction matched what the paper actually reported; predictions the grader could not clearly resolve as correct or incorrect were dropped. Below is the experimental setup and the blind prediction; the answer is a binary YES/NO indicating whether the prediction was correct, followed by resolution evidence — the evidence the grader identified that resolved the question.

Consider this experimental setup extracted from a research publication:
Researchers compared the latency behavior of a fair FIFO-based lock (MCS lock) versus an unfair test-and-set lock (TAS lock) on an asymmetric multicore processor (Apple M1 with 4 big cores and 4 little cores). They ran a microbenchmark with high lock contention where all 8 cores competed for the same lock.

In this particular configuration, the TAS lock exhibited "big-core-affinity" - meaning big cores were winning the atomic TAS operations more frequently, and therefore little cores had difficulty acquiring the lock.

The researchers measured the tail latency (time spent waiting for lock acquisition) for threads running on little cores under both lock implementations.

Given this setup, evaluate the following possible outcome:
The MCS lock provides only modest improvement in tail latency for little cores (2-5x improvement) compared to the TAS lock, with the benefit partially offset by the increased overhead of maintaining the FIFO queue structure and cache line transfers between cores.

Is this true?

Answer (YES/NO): YES